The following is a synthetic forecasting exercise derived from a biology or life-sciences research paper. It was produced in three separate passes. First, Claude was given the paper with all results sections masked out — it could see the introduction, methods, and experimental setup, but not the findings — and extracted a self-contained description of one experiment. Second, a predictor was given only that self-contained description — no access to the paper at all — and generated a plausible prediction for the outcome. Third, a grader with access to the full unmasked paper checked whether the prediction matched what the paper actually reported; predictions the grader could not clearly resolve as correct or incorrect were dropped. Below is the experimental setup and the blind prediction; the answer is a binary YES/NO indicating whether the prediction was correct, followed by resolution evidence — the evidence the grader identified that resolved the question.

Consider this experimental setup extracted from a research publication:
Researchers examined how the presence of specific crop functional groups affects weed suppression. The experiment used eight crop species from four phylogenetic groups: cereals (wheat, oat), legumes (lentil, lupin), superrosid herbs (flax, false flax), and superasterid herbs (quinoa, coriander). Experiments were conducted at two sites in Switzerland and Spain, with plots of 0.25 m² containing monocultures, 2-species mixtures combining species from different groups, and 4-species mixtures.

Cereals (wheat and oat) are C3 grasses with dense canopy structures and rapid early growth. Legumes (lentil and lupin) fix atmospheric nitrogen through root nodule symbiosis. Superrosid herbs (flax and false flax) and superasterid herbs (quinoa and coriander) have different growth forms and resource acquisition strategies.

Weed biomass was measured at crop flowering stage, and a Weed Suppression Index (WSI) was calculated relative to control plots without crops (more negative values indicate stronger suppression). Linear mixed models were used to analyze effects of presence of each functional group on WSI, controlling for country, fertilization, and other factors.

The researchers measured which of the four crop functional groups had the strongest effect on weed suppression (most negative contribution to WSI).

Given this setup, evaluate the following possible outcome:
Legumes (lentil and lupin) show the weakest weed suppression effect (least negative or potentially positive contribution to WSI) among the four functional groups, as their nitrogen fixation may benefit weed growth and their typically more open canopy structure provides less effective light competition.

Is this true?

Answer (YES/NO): YES